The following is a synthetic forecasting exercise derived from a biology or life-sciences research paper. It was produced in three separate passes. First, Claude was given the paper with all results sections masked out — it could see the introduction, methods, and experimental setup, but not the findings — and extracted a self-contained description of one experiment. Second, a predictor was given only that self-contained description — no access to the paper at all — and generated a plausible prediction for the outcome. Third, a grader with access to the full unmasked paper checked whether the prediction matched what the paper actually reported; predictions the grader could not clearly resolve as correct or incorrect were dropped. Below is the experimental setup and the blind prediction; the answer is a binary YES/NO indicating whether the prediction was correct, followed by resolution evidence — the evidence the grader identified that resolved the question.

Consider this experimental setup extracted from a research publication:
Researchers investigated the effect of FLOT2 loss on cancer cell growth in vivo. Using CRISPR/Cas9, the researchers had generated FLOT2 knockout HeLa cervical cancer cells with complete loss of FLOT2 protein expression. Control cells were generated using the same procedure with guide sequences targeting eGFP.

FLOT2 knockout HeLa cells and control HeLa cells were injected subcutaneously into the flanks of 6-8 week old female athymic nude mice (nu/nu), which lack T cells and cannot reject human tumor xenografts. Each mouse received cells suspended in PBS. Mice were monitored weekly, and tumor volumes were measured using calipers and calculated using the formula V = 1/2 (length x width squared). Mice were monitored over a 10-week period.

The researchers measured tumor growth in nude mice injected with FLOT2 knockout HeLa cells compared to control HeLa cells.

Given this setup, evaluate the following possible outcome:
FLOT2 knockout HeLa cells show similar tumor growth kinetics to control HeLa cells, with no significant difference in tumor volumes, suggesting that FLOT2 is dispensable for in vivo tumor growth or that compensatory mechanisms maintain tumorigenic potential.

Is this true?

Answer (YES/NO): NO